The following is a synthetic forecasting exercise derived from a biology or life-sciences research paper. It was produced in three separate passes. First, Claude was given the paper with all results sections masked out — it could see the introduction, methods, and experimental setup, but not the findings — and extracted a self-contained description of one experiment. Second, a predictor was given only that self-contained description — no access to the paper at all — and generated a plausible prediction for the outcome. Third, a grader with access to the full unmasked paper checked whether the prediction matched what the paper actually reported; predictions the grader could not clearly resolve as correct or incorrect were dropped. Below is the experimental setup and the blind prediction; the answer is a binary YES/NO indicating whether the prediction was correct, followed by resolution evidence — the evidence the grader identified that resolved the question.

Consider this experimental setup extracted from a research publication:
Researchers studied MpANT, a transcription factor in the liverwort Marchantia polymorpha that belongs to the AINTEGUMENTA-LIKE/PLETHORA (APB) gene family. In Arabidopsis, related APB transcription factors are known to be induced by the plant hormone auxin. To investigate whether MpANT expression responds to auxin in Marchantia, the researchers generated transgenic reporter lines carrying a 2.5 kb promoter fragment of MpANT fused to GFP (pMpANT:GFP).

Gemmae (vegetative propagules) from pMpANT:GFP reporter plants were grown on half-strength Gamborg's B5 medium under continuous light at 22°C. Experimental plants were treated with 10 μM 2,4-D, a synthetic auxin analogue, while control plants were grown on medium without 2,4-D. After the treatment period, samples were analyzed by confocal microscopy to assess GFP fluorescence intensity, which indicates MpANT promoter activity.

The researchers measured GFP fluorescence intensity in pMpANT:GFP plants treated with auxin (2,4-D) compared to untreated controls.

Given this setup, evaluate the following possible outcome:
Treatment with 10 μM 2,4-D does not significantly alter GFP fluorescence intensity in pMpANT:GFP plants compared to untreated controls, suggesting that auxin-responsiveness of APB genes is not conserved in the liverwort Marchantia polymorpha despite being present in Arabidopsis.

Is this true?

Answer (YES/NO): NO